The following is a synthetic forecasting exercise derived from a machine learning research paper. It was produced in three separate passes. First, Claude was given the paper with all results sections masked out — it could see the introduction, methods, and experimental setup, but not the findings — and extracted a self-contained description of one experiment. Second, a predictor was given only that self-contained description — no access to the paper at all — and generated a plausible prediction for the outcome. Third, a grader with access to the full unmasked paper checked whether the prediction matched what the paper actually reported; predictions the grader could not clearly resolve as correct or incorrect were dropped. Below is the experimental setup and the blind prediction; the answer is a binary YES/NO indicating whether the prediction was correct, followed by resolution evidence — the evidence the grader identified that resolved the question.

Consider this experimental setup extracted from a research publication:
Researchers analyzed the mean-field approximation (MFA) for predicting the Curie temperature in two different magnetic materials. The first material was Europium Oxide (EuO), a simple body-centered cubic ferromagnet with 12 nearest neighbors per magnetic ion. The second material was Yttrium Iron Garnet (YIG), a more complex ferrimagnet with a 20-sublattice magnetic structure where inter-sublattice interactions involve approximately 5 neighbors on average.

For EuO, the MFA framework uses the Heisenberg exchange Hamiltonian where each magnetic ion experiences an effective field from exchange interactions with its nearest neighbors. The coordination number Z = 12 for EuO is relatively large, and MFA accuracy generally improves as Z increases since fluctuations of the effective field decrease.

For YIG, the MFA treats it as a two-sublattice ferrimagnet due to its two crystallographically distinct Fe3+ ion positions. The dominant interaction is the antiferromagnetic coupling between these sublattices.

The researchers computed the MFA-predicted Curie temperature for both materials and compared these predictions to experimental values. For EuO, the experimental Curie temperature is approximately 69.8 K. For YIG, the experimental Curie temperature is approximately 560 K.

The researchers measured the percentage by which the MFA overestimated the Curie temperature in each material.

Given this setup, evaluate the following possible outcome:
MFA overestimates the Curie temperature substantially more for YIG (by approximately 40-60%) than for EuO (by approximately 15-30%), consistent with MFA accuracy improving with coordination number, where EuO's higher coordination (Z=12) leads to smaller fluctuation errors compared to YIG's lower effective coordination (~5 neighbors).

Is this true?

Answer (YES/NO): YES